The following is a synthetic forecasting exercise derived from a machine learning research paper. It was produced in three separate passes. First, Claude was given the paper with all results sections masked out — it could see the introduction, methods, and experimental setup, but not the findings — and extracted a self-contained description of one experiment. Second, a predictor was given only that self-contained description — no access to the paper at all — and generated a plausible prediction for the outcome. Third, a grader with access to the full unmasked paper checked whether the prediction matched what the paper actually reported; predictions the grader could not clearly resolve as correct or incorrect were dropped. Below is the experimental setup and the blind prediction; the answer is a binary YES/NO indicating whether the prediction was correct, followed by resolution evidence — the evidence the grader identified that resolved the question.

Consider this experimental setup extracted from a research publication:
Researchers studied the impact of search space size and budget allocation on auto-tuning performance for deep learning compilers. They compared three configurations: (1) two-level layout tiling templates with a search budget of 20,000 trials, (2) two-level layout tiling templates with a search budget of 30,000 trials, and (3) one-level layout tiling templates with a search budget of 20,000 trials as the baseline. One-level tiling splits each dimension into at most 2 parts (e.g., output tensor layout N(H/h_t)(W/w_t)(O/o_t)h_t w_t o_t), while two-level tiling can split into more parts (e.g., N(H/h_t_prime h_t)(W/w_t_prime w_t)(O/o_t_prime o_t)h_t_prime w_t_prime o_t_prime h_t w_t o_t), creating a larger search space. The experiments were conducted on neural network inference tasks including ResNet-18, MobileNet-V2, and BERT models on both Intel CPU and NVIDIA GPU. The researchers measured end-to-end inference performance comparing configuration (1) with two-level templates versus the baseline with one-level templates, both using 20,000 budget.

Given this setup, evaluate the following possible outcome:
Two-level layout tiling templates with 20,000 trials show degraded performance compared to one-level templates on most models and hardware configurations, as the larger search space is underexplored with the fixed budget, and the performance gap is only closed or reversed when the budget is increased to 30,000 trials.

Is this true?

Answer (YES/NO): YES